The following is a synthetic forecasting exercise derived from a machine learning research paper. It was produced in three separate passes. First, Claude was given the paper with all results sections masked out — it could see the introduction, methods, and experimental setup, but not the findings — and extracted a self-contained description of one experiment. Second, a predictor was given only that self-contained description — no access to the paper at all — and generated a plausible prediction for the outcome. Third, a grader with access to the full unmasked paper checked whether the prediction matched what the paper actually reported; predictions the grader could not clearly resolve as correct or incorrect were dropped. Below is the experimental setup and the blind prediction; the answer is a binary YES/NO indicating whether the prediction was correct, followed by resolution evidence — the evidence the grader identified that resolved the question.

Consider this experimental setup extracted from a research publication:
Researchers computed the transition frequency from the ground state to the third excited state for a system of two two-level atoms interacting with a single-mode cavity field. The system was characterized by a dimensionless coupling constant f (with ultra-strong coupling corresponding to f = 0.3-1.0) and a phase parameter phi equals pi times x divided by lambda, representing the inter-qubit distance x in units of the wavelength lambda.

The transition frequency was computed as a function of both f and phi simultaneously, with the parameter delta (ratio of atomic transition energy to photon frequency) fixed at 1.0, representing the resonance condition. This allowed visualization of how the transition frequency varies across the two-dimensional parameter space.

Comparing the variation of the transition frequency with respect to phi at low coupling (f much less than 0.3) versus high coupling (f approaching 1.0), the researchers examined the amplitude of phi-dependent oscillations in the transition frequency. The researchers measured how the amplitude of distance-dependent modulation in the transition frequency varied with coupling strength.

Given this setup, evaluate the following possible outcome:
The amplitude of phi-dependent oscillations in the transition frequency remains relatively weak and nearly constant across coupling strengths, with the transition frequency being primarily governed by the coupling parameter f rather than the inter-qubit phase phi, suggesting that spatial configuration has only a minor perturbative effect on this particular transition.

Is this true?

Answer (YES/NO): NO